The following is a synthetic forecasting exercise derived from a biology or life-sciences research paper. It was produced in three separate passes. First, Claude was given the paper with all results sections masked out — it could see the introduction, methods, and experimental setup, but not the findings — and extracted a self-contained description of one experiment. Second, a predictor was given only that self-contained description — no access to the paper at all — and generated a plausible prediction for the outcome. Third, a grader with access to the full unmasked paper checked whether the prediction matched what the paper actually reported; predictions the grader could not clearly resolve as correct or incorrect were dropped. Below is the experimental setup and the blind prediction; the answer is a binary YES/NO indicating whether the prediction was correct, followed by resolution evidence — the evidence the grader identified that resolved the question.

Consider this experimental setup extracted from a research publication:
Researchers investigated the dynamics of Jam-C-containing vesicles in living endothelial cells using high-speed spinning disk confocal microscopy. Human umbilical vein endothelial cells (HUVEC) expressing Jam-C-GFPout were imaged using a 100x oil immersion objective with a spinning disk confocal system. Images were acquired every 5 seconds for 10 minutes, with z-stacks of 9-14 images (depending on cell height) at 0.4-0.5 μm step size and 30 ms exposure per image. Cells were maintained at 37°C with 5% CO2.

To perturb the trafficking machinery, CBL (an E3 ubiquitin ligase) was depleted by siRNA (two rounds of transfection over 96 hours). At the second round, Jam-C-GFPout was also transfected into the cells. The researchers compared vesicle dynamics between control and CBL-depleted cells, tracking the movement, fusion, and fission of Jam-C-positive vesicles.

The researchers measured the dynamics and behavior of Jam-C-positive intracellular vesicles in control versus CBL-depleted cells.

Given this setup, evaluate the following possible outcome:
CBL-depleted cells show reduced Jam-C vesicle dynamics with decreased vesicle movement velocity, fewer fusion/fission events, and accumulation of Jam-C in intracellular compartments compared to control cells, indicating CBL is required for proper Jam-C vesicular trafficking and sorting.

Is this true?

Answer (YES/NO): NO